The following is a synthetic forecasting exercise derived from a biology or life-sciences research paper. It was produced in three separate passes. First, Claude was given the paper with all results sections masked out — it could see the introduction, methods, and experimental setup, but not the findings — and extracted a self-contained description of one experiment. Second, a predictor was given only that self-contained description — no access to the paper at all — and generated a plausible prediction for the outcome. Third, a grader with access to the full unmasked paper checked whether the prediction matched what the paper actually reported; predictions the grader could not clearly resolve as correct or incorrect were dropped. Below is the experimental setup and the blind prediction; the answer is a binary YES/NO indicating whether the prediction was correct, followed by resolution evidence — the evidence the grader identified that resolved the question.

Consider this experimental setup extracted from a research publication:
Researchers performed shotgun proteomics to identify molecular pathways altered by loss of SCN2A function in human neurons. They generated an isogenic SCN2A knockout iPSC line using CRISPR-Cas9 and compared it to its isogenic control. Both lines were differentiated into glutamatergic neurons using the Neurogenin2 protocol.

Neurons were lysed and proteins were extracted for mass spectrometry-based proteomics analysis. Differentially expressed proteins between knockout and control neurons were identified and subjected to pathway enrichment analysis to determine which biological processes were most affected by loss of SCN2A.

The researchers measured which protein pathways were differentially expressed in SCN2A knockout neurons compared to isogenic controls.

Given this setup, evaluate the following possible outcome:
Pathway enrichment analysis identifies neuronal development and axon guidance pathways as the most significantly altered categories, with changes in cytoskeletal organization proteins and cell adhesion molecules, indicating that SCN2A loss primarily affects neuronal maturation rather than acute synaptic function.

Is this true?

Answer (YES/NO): NO